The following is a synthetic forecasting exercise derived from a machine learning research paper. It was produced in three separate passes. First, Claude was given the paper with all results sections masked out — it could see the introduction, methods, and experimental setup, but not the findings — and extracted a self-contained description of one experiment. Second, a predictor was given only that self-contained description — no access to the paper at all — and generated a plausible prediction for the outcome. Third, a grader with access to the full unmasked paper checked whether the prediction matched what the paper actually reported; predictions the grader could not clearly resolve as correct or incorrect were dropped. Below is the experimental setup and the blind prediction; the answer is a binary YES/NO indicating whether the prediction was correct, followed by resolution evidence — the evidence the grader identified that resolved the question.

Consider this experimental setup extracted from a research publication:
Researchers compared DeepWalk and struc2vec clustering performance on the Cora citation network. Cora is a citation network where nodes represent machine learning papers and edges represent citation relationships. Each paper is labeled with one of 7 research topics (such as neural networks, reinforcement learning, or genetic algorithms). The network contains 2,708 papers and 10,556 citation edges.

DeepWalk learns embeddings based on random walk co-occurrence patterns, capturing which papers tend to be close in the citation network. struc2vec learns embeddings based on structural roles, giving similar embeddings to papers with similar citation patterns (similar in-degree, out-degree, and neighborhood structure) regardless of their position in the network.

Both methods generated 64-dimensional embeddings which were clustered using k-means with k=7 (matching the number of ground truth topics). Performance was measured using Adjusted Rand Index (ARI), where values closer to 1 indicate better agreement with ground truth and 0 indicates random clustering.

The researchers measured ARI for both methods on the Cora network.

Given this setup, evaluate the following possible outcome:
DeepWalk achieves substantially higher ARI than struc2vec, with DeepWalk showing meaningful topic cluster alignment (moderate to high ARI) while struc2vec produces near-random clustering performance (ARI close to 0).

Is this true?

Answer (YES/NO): YES